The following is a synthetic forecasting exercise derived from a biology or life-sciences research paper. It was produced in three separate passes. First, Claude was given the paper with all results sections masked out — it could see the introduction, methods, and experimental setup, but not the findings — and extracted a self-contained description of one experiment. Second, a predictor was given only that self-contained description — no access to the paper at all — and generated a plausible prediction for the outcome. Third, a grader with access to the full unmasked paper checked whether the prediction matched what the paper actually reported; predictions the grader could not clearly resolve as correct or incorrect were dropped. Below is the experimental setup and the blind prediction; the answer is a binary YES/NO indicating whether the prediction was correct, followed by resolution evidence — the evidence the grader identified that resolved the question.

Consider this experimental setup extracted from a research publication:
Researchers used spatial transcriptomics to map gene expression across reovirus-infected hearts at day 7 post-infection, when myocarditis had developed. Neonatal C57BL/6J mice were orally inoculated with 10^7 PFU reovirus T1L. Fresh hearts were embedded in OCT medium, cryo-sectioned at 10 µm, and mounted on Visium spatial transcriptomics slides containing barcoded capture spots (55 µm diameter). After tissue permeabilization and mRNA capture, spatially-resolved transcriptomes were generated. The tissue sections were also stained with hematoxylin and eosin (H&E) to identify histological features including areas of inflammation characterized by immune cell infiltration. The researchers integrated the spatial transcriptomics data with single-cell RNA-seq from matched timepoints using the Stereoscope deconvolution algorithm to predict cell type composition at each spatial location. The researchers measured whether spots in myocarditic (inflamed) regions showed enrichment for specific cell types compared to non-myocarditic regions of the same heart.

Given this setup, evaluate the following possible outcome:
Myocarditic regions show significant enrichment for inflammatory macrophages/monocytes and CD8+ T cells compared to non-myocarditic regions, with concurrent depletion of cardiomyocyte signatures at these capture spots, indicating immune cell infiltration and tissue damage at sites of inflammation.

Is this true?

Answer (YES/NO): NO